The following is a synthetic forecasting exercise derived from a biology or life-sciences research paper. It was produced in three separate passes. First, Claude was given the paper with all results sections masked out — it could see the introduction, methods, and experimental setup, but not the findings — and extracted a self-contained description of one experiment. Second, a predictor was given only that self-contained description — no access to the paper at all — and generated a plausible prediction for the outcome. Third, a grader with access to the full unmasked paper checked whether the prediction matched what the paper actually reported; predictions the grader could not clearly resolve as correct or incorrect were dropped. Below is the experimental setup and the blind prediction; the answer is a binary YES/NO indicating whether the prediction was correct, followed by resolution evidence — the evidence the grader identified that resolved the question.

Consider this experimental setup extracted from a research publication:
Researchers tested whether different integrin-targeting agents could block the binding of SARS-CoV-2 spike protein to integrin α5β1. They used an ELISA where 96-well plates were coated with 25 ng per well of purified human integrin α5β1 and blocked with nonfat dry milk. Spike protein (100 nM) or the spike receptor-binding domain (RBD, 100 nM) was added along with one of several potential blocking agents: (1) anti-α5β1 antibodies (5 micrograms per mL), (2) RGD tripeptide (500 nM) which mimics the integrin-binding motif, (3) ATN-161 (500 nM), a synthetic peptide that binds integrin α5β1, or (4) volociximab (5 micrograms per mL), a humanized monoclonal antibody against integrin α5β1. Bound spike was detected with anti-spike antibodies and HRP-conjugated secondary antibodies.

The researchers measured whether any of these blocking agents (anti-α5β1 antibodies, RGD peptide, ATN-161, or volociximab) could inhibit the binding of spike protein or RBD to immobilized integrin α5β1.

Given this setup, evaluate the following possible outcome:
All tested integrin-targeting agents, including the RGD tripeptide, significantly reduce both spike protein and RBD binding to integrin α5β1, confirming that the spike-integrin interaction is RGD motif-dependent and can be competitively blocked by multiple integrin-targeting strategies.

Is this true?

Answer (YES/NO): YES